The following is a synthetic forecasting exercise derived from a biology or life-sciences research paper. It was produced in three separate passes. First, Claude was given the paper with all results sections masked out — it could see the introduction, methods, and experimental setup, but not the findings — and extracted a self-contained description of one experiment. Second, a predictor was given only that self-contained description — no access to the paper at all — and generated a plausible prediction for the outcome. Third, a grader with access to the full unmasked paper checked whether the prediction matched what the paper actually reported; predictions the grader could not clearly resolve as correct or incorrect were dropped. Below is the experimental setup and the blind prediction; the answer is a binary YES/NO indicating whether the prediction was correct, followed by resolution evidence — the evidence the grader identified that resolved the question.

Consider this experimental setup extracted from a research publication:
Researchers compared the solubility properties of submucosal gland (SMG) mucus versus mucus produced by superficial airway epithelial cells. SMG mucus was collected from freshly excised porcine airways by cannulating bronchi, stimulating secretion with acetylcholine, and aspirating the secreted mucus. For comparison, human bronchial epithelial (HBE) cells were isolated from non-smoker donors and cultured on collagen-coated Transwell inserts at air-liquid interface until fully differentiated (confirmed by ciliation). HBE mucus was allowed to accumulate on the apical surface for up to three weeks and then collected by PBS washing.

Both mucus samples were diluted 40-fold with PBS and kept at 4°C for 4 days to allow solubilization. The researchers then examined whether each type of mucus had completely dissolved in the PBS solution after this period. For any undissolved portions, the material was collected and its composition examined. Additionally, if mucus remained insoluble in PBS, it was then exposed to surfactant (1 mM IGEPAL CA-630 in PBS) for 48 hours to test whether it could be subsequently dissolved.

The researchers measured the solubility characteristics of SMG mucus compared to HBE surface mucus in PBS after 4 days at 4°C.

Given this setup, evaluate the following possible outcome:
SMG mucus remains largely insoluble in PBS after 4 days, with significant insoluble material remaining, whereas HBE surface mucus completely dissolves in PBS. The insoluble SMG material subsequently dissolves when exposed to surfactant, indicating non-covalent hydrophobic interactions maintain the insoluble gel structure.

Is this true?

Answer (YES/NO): YES